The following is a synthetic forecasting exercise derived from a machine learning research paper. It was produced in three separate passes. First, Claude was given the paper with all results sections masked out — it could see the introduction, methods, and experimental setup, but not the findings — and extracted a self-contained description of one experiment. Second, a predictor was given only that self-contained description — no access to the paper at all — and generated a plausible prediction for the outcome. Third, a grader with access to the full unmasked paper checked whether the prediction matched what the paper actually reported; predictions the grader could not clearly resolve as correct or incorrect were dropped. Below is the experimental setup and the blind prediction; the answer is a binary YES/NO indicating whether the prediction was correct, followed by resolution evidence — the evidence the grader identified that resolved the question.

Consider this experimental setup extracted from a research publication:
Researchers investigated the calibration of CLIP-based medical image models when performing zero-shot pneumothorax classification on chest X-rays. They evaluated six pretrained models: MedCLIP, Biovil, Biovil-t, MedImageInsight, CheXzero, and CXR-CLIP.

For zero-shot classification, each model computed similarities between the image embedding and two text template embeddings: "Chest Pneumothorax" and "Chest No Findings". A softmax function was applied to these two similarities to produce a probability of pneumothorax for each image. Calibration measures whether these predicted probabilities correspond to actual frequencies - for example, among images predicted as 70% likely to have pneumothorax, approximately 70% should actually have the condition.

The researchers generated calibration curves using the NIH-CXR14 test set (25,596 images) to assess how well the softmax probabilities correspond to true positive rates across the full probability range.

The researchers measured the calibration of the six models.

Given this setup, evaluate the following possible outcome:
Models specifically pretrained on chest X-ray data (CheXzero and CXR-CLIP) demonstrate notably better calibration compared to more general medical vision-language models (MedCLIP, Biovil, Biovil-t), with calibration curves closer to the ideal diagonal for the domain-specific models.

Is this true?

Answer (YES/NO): NO